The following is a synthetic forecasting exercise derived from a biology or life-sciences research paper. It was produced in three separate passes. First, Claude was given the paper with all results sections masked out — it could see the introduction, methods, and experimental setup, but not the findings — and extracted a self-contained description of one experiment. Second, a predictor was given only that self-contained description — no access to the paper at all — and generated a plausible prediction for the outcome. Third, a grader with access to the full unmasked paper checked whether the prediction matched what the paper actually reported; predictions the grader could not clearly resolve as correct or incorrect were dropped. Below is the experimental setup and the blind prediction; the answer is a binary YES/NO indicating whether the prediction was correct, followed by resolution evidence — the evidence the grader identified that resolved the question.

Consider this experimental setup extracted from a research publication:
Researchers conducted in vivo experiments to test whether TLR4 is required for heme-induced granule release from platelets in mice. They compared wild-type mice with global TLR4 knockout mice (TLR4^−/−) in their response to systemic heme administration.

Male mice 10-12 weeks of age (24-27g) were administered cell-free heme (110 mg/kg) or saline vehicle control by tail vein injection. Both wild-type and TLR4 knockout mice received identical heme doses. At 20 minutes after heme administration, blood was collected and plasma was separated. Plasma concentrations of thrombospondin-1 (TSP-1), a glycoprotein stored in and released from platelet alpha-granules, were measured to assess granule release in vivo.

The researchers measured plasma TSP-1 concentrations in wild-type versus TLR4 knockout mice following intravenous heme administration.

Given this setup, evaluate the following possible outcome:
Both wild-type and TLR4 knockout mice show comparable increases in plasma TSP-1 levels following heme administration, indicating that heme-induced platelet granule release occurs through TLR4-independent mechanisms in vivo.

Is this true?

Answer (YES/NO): NO